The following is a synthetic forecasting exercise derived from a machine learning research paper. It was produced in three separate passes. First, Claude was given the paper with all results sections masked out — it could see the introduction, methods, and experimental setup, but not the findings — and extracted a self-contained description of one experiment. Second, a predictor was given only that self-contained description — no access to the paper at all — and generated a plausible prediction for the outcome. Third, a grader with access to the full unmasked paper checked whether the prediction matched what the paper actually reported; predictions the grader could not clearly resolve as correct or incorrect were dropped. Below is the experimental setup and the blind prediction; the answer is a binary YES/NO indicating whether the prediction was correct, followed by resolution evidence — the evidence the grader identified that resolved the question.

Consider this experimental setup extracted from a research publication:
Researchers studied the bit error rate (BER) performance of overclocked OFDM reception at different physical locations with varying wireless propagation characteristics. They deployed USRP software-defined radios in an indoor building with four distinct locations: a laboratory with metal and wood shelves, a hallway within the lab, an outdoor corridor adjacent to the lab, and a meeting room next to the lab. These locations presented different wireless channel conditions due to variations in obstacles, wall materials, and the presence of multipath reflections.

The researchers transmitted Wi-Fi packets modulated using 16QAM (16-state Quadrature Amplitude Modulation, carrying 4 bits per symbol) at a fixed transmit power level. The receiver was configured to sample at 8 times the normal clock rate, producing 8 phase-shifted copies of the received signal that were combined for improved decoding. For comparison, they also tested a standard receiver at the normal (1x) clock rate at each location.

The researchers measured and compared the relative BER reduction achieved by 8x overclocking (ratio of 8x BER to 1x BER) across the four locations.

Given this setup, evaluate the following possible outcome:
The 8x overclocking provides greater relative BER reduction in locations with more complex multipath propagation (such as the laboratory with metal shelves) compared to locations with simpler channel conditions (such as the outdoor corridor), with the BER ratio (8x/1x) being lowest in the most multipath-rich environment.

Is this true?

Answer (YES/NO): NO